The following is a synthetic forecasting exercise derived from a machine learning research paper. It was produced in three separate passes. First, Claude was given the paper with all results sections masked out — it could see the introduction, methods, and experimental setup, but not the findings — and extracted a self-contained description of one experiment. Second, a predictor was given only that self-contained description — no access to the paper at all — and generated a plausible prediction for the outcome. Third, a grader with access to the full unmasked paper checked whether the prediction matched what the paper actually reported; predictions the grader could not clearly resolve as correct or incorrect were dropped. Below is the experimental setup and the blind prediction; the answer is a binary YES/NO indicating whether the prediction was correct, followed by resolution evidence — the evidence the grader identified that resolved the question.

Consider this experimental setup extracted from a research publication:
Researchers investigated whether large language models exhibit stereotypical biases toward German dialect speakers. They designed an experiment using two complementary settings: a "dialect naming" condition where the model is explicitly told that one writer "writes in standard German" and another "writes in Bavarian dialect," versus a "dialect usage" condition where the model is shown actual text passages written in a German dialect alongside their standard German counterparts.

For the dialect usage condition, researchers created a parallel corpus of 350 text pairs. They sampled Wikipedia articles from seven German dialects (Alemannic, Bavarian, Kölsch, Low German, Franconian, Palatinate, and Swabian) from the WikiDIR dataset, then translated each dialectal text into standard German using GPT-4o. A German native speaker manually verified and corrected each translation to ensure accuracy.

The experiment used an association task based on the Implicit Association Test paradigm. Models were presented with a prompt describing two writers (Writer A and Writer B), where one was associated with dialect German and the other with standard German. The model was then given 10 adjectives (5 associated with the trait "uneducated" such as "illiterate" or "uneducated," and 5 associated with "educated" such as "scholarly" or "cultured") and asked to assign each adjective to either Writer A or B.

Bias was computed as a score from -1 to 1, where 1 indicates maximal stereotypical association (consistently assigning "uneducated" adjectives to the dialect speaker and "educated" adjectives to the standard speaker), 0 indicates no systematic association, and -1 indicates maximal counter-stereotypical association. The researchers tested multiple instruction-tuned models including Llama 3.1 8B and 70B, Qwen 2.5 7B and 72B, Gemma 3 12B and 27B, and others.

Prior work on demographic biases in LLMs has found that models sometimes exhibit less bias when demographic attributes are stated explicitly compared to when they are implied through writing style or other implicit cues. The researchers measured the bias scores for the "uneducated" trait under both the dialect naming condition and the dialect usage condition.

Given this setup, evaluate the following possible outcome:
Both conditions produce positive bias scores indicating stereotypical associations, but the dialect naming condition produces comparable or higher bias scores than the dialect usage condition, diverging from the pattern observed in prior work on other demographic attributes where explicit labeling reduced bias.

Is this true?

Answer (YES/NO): YES